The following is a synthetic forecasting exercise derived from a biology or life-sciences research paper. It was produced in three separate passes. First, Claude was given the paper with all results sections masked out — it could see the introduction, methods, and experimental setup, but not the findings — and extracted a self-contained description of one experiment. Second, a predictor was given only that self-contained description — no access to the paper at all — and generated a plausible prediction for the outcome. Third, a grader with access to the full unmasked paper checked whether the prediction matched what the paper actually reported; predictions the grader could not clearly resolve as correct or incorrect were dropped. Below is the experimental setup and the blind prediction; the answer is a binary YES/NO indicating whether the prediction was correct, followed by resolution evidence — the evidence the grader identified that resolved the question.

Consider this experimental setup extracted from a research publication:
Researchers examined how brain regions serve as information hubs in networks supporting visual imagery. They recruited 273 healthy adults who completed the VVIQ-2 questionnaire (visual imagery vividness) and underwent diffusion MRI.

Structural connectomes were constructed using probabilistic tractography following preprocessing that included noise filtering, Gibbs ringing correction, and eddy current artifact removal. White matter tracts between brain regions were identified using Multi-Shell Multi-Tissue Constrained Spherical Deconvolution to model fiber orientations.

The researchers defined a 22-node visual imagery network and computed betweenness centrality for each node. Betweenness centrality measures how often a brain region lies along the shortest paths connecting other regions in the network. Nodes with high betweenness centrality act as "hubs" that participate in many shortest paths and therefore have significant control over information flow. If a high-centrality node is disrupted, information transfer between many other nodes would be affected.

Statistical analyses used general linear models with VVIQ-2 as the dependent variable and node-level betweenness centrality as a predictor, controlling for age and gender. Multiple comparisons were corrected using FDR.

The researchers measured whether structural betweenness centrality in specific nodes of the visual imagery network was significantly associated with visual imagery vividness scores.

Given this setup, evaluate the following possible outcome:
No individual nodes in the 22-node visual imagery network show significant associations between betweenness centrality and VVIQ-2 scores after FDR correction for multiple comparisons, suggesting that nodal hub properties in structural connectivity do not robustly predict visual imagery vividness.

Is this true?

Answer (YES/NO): YES